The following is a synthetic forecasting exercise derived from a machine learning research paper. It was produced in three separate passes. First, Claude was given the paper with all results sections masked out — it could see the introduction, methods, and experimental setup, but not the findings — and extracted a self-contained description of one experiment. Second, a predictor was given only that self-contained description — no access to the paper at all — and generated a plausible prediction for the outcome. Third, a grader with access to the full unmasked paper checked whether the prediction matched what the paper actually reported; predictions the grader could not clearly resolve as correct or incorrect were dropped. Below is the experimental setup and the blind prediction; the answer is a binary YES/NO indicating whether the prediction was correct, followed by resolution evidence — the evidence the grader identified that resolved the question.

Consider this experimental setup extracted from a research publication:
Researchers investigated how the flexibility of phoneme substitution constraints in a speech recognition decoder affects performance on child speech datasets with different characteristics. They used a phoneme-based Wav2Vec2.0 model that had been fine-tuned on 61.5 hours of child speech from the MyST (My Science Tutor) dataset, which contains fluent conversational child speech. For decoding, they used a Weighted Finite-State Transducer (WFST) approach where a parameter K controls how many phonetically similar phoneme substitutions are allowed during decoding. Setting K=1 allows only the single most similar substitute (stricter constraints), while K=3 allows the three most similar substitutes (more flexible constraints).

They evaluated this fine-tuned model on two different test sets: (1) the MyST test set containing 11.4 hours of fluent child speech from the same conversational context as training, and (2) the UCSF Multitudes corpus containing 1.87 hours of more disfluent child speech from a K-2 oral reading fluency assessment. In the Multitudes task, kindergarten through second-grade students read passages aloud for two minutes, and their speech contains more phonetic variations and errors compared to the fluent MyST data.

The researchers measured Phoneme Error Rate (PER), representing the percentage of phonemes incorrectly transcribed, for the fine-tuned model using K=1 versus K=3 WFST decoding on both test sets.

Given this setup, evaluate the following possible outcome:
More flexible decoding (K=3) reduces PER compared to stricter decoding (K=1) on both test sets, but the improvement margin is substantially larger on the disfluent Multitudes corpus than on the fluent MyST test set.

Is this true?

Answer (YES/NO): NO